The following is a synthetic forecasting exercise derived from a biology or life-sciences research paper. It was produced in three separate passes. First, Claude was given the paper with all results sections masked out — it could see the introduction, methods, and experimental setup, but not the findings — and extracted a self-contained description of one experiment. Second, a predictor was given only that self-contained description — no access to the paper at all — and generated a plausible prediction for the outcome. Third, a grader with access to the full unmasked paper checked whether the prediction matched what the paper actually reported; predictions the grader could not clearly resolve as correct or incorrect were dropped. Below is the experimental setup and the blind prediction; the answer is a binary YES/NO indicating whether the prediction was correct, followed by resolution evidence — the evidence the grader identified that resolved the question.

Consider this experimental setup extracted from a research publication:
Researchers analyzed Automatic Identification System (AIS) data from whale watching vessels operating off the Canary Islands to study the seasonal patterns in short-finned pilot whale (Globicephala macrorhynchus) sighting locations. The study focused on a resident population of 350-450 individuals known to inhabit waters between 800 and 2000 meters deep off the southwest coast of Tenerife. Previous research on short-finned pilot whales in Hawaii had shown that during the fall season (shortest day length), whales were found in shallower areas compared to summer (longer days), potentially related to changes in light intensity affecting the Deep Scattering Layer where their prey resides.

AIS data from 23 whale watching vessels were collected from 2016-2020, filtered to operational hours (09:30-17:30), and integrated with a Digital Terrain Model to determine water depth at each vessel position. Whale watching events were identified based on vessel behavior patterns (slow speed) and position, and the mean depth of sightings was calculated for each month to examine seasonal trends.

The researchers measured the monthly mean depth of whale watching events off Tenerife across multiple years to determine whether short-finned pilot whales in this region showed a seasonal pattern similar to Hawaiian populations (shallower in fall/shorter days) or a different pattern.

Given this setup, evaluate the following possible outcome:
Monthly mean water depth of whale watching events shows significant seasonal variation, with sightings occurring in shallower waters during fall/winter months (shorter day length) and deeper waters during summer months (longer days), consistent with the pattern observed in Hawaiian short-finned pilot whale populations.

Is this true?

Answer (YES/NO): NO